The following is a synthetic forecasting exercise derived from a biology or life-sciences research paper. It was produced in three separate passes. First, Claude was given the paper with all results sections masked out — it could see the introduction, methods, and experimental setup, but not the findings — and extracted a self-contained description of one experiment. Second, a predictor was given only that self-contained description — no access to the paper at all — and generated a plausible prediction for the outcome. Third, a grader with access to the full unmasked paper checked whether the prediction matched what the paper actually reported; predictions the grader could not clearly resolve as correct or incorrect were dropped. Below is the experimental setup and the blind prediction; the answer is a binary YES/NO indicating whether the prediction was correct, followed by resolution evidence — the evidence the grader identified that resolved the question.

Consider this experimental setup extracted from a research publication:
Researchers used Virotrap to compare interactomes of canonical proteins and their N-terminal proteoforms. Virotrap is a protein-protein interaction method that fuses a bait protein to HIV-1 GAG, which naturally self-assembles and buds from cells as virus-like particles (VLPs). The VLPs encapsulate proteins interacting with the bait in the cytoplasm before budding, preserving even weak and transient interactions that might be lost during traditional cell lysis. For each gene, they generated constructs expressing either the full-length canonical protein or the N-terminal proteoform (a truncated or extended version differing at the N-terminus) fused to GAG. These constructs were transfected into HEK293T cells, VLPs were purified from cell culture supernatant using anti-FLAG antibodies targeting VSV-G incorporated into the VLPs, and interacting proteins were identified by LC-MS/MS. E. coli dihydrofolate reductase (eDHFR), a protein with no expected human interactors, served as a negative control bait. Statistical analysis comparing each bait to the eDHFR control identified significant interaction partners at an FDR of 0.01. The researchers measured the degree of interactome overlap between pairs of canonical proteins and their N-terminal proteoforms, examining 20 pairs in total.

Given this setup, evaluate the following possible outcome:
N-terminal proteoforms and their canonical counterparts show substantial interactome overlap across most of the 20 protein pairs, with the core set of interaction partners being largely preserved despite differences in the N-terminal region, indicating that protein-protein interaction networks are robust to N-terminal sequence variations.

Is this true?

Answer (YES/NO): YES